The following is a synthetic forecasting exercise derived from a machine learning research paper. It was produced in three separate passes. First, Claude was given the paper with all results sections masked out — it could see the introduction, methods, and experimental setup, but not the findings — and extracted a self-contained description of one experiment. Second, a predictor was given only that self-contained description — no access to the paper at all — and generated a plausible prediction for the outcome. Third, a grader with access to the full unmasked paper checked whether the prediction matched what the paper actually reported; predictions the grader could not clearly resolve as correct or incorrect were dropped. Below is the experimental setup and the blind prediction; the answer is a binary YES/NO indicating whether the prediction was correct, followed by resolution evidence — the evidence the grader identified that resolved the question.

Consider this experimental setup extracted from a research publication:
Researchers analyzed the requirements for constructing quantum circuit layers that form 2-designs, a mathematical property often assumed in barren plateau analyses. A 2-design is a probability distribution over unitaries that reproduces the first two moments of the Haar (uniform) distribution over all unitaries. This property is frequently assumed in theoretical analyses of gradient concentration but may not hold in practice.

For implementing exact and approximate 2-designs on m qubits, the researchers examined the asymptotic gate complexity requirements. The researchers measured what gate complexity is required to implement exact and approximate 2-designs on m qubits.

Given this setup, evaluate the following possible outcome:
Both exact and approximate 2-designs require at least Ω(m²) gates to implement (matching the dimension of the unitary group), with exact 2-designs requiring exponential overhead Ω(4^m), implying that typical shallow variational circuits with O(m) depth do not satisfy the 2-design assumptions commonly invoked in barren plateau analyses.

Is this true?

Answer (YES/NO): NO